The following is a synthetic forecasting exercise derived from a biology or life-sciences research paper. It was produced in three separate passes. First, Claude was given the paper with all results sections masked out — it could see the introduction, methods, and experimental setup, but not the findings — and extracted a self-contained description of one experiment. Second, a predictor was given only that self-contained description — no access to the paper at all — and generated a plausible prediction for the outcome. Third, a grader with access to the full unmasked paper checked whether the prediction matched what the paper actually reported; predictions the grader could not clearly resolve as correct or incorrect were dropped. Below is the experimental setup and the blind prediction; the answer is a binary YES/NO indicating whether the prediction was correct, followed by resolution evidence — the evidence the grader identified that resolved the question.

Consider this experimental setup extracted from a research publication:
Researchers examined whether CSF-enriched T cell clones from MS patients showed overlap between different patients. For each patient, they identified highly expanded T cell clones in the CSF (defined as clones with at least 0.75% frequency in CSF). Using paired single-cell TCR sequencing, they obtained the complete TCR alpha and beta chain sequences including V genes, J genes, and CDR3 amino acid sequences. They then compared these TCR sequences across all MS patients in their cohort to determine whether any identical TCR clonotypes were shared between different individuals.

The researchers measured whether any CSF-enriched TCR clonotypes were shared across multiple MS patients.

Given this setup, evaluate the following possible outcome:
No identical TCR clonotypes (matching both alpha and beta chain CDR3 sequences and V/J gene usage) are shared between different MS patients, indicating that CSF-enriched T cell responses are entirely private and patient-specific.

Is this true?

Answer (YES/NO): YES